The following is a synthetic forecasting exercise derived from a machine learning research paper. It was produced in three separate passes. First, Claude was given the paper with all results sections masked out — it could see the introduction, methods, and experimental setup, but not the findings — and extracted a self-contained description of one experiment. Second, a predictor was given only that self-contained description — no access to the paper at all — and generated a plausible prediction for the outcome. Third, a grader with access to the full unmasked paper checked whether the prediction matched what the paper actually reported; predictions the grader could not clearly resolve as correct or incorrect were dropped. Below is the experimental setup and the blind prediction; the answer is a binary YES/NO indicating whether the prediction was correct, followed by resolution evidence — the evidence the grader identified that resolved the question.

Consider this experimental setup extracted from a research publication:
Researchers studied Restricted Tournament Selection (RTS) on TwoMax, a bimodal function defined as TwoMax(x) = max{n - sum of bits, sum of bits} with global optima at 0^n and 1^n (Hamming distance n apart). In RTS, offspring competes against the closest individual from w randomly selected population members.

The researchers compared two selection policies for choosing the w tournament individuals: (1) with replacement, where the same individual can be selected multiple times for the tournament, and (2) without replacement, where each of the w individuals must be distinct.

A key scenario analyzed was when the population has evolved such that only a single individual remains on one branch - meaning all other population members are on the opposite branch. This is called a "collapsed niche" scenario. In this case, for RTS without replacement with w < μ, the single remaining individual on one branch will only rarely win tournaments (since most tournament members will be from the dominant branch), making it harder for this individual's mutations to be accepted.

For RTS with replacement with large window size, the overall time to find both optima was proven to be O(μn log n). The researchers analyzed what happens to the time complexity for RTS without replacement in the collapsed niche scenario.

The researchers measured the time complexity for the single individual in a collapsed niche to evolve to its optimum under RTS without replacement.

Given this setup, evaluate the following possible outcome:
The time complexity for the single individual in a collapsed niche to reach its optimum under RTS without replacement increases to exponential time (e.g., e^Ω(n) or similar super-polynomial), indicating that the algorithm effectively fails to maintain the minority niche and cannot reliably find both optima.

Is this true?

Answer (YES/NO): NO